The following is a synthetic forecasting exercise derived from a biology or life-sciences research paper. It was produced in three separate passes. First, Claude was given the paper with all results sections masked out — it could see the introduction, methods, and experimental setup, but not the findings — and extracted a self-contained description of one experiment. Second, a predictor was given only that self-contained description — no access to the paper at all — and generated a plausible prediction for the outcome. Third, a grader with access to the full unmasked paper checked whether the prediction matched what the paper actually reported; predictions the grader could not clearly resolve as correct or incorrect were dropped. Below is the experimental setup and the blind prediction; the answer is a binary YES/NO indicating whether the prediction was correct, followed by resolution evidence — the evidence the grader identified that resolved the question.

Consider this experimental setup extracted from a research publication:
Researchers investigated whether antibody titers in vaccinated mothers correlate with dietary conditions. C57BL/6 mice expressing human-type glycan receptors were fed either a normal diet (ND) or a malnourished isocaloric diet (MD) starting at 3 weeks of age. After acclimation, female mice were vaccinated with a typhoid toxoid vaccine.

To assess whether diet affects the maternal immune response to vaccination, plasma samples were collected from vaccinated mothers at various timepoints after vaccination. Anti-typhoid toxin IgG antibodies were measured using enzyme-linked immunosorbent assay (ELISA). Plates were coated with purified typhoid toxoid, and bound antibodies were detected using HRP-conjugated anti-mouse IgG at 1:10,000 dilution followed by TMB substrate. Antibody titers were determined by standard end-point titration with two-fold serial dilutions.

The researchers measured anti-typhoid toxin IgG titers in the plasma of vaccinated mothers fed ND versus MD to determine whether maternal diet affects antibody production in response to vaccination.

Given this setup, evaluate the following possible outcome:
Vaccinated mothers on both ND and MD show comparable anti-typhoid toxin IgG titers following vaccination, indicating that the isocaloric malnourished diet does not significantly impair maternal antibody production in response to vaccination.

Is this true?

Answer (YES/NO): YES